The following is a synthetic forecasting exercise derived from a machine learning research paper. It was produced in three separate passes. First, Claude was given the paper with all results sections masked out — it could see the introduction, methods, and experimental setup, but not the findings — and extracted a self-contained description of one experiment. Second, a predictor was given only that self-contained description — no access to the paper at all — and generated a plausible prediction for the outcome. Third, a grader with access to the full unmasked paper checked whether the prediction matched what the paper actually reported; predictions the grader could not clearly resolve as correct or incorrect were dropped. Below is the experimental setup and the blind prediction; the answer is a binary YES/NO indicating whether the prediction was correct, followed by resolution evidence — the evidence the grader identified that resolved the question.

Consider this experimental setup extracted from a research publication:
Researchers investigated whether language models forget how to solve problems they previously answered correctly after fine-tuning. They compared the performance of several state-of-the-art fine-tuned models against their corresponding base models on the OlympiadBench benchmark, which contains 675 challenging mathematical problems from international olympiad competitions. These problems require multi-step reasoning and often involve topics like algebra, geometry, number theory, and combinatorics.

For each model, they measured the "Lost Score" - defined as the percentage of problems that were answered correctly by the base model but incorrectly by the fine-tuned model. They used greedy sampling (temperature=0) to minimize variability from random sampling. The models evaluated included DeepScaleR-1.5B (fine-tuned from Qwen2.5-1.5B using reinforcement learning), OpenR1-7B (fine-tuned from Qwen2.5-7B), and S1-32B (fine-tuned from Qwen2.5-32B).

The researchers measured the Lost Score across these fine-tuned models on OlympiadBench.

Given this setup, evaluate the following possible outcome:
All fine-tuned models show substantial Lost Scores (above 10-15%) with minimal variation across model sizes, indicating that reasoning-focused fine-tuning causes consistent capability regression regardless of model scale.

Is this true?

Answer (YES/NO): NO